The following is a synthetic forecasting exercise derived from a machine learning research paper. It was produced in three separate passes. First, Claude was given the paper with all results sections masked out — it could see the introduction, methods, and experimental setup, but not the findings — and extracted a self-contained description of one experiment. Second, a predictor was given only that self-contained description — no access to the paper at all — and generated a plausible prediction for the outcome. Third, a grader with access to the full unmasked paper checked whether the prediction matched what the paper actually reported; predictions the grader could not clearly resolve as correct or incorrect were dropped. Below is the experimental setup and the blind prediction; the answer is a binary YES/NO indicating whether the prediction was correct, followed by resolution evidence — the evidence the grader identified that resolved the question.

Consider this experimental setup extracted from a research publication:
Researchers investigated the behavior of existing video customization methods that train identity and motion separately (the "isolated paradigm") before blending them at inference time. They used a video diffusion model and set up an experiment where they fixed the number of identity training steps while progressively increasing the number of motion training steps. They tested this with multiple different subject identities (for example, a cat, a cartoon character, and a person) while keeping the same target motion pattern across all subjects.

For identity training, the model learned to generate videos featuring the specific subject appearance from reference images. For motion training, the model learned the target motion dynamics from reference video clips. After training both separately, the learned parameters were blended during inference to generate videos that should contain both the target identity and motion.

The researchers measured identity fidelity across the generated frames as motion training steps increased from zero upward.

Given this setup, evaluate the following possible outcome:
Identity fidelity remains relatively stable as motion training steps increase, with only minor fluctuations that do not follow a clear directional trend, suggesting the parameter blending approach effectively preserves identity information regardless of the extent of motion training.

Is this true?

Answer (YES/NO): NO